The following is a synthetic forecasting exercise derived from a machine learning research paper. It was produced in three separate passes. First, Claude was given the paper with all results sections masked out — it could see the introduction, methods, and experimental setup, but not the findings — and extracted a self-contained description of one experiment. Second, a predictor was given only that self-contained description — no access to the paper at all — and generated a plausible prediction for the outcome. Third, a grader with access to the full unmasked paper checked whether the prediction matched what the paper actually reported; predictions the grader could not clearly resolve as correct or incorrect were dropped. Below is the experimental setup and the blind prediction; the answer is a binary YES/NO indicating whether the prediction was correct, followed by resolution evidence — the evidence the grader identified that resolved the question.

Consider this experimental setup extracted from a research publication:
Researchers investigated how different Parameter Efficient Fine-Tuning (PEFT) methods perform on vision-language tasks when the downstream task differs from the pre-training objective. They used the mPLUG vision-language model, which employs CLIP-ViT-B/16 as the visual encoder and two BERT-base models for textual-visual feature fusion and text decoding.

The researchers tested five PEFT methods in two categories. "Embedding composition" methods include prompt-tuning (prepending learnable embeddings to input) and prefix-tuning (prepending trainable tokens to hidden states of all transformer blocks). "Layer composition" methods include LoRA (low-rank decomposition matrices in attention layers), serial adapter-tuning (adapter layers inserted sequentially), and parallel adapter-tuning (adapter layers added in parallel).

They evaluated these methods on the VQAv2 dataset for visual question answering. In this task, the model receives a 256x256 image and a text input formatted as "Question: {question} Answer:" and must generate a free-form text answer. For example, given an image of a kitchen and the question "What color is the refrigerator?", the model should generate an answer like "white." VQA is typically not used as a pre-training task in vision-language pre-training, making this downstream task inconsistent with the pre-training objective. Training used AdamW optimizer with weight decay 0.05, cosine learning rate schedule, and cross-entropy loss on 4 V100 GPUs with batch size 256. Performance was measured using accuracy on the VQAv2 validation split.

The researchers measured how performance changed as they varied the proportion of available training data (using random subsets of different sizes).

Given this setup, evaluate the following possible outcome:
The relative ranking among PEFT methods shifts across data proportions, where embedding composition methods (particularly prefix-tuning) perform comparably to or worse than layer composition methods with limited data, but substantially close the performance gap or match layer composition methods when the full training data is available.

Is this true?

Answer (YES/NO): NO